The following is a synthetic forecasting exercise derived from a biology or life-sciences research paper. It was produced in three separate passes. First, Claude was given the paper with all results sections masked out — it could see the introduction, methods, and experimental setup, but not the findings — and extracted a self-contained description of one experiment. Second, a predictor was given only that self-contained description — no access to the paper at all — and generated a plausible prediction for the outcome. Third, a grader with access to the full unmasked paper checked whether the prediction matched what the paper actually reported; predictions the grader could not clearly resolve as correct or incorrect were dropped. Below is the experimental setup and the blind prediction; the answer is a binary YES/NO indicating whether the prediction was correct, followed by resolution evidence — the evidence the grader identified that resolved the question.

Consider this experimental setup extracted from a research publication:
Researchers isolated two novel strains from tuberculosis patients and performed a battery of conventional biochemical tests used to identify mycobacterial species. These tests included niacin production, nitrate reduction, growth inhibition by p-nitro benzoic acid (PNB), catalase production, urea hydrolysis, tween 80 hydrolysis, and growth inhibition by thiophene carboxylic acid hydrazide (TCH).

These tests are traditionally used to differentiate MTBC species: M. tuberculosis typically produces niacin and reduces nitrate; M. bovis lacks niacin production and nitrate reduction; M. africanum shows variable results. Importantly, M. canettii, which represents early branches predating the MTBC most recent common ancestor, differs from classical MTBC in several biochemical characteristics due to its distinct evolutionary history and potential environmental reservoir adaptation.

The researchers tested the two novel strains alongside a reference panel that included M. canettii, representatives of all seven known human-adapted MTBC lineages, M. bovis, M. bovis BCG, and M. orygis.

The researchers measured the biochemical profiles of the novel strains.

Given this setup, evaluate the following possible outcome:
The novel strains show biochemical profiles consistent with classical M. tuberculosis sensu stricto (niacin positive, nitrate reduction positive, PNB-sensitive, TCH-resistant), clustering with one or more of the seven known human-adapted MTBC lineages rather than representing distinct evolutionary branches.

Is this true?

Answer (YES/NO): NO